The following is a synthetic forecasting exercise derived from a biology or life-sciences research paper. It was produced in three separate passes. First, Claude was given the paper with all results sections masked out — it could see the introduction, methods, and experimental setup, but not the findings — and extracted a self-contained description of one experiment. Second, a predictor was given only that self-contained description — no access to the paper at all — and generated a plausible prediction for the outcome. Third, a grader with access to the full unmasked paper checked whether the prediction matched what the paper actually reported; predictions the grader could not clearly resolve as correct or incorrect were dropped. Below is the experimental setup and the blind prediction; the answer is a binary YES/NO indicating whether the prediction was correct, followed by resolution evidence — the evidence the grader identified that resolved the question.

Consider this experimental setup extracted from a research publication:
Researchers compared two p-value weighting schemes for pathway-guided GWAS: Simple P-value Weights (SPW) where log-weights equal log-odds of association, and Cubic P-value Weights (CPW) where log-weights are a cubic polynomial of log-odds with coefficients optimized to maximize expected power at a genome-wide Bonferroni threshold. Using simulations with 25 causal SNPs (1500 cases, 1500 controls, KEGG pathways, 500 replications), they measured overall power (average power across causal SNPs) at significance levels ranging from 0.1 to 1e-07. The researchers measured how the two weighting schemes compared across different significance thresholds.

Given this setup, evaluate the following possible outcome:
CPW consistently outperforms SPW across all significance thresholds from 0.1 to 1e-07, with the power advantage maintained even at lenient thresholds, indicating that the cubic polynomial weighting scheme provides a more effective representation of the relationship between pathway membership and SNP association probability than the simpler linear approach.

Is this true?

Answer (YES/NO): NO